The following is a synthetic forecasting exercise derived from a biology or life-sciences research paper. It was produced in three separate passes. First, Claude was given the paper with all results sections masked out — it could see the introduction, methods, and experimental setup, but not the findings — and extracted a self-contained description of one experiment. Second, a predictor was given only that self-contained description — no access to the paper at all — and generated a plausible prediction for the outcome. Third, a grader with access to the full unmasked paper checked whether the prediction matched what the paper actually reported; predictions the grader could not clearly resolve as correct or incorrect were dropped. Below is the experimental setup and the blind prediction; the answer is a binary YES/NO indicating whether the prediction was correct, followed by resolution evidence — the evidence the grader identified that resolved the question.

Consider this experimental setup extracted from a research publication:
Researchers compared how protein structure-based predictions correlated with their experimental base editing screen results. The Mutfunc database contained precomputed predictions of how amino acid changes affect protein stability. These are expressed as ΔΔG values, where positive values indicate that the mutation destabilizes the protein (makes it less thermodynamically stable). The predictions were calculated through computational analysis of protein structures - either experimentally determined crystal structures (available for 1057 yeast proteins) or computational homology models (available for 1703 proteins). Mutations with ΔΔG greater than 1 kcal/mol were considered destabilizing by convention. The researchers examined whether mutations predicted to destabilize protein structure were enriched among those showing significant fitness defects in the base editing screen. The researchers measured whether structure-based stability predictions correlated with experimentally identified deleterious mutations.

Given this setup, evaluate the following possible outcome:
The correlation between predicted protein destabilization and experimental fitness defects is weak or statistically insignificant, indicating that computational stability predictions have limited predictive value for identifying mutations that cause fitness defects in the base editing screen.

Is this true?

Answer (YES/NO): YES